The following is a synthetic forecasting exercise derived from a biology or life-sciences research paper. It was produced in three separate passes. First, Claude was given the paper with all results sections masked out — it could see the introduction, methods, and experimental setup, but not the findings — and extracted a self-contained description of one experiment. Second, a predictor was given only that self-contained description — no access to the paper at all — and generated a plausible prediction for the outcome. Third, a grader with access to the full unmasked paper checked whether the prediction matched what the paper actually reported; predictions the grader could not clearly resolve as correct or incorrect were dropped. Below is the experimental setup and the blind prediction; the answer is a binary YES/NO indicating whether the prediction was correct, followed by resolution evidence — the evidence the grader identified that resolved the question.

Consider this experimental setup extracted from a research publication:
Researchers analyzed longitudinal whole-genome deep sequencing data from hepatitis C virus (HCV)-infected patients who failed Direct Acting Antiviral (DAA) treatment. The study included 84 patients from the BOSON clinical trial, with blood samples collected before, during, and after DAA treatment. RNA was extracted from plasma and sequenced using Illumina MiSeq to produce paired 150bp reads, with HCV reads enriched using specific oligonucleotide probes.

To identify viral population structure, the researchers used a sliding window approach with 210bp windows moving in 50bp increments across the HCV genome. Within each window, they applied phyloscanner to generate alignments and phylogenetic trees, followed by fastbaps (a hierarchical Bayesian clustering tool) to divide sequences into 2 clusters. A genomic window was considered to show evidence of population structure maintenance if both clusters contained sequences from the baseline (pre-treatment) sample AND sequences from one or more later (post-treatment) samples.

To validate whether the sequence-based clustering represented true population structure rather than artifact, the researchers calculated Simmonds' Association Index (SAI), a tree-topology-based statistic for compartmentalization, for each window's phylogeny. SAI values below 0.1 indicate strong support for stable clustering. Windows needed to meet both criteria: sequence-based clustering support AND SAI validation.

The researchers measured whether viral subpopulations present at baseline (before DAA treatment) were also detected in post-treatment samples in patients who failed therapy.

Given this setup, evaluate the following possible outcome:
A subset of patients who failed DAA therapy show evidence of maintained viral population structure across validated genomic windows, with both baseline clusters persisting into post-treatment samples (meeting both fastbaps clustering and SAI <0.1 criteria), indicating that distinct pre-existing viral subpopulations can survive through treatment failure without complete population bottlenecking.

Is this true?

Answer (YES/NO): YES